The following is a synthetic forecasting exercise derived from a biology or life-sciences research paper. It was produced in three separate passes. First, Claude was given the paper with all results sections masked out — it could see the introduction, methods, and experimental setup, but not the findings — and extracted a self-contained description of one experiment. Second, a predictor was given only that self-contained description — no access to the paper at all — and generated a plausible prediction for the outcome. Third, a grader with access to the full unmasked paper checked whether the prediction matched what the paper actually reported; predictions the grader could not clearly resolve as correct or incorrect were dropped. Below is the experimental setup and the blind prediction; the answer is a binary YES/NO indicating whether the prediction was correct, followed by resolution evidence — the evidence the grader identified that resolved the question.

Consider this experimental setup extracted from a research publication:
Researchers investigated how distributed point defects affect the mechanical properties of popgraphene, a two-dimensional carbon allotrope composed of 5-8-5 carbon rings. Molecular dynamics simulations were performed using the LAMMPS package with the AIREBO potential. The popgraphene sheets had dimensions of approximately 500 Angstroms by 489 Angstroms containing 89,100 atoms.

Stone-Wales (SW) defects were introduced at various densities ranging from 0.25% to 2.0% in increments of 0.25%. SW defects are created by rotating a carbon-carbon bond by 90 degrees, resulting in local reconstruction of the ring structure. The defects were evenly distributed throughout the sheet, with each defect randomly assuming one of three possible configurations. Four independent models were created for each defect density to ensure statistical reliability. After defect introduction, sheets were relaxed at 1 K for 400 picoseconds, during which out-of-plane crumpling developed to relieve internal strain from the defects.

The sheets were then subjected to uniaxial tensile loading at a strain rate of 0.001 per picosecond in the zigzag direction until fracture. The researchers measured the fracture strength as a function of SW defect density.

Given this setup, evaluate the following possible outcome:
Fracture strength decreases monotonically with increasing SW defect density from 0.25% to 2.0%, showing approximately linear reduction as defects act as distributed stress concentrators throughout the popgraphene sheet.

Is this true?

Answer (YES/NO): YES